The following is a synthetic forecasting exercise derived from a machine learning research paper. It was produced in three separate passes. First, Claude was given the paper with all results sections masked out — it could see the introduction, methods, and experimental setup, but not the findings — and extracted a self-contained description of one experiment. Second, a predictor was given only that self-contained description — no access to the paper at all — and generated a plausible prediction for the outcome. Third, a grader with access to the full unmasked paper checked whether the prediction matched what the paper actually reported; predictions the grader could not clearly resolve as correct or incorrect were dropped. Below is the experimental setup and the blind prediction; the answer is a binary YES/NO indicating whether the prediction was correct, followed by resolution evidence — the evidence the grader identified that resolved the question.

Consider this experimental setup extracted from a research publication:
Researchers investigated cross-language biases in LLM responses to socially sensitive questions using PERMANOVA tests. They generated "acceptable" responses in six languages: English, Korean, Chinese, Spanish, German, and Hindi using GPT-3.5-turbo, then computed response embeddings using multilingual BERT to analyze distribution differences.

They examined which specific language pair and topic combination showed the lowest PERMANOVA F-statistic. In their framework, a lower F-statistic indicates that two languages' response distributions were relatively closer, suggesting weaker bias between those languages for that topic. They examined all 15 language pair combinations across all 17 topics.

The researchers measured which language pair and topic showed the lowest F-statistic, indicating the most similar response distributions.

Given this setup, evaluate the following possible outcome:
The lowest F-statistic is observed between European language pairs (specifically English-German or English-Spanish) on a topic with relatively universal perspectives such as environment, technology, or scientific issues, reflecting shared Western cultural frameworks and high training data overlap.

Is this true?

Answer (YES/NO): NO